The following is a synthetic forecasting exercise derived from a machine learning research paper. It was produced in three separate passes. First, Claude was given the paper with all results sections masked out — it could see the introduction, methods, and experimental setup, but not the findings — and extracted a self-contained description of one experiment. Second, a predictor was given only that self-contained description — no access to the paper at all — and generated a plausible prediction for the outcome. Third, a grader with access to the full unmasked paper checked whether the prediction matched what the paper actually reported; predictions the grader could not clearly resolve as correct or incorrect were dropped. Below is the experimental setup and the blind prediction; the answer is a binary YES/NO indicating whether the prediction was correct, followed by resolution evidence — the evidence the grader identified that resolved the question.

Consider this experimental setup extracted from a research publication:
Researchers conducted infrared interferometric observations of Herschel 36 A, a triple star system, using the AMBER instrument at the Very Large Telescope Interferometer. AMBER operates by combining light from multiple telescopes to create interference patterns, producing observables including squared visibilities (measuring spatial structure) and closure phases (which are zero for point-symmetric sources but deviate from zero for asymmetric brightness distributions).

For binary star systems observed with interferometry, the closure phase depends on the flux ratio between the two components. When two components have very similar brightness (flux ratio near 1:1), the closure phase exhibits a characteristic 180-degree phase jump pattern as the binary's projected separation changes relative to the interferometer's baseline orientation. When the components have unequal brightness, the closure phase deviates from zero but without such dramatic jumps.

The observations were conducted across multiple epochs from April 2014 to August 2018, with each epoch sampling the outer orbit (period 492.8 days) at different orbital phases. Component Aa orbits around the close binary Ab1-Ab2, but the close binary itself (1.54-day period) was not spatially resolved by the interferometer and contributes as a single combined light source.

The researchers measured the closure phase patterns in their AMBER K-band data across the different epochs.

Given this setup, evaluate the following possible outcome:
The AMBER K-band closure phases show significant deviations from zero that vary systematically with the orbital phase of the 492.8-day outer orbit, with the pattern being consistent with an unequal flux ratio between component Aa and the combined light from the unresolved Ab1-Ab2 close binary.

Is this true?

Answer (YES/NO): NO